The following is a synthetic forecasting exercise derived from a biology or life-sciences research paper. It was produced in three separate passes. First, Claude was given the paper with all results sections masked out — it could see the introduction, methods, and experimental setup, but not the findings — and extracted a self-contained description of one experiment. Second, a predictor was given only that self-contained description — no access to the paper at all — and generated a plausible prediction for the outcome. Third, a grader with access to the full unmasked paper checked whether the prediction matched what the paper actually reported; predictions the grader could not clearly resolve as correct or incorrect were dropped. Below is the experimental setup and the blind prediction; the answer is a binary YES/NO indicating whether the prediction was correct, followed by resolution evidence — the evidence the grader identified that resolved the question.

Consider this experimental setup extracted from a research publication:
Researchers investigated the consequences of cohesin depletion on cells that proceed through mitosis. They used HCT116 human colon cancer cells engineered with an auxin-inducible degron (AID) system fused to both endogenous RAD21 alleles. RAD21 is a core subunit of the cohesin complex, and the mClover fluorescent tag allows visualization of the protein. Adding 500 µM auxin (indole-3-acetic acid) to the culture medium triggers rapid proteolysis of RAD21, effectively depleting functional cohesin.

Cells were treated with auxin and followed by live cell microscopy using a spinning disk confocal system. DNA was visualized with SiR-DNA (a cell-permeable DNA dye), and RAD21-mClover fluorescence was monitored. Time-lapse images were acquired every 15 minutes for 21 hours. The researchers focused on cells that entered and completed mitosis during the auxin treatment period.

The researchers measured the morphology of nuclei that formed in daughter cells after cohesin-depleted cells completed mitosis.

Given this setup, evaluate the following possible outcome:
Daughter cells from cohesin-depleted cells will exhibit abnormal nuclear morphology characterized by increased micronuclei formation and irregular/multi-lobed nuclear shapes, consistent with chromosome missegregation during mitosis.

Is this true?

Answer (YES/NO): NO